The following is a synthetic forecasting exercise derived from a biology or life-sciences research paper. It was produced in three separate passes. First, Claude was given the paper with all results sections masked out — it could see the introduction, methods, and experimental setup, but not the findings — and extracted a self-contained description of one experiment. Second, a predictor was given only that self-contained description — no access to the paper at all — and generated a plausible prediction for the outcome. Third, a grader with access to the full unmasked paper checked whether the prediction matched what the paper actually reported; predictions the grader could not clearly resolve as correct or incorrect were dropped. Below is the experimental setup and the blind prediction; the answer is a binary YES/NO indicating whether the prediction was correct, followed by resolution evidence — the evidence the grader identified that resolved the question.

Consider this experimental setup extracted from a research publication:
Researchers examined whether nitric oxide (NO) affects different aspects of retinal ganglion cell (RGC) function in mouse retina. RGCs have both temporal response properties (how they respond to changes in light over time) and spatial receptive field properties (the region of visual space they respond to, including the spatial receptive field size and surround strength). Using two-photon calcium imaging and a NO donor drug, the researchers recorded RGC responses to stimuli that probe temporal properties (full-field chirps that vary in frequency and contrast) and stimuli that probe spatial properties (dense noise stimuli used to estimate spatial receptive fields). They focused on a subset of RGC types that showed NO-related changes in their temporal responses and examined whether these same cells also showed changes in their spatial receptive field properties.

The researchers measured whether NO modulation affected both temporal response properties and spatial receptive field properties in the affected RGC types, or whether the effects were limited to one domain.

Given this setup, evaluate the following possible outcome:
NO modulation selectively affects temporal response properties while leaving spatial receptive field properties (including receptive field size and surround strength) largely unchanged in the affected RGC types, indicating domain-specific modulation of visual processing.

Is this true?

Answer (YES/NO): YES